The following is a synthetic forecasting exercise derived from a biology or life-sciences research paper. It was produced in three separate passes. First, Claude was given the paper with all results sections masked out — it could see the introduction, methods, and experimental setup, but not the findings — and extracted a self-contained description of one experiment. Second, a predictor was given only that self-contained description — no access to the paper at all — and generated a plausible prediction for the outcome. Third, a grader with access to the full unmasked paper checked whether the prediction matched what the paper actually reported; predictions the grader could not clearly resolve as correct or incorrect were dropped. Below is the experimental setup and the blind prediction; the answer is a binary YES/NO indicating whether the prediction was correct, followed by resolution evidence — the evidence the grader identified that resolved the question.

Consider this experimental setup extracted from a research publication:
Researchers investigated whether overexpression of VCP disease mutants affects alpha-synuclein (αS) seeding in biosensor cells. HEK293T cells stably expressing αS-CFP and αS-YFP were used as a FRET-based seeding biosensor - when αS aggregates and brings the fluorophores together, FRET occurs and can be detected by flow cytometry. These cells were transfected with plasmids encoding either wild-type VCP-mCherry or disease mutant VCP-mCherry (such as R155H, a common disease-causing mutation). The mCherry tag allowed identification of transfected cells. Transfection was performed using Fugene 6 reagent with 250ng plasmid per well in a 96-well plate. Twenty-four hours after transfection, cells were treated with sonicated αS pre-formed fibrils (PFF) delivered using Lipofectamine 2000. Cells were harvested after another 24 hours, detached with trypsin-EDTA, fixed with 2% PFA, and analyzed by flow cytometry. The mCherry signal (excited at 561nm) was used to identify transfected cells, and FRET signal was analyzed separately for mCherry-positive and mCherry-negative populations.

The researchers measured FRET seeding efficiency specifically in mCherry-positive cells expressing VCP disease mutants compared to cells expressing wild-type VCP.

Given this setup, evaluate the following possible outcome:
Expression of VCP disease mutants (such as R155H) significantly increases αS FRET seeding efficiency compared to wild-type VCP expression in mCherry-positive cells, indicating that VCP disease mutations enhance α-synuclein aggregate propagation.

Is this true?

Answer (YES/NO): YES